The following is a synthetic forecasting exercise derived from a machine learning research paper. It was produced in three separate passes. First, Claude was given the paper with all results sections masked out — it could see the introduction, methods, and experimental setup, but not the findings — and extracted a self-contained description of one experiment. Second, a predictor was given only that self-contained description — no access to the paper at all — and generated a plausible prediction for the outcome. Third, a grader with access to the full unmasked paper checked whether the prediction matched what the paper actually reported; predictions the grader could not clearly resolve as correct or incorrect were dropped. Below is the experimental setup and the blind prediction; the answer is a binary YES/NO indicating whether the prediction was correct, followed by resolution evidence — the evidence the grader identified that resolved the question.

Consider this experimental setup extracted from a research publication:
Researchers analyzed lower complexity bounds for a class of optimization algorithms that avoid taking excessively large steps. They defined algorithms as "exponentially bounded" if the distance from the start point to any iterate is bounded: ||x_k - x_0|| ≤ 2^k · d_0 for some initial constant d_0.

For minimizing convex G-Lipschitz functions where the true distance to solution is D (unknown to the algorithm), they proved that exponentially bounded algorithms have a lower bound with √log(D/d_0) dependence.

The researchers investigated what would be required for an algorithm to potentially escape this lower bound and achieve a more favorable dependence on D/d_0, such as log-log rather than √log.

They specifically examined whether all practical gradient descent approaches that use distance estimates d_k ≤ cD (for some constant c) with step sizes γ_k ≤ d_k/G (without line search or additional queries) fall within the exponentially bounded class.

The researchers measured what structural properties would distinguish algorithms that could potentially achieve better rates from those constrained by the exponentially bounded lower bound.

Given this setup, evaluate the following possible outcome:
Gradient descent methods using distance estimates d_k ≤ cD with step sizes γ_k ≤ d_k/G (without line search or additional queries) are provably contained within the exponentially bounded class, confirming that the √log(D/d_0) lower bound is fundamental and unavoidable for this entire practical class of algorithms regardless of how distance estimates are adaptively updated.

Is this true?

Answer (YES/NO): YES